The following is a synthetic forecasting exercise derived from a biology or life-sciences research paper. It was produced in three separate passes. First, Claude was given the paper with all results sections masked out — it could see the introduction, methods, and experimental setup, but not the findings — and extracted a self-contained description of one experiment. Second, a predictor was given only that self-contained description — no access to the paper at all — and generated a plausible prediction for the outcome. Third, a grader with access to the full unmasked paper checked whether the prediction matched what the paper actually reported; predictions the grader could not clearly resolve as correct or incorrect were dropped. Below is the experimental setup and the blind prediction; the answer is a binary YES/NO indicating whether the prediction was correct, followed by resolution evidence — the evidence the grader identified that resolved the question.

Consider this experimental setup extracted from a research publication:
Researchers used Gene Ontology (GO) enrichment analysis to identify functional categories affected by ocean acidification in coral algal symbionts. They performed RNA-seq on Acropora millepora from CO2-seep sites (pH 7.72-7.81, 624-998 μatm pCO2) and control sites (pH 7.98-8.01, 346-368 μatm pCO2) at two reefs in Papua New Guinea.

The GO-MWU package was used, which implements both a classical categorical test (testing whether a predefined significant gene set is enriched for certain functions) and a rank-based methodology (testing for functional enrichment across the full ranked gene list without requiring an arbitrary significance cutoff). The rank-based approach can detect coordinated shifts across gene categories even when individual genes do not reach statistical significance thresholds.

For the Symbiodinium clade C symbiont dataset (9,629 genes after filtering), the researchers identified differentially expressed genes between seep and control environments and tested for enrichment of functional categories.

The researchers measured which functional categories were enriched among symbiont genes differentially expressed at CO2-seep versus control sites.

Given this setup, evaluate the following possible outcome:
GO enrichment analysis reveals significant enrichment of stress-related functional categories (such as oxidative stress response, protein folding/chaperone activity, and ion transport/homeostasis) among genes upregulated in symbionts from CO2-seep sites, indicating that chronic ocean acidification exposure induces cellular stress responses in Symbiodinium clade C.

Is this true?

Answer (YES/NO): NO